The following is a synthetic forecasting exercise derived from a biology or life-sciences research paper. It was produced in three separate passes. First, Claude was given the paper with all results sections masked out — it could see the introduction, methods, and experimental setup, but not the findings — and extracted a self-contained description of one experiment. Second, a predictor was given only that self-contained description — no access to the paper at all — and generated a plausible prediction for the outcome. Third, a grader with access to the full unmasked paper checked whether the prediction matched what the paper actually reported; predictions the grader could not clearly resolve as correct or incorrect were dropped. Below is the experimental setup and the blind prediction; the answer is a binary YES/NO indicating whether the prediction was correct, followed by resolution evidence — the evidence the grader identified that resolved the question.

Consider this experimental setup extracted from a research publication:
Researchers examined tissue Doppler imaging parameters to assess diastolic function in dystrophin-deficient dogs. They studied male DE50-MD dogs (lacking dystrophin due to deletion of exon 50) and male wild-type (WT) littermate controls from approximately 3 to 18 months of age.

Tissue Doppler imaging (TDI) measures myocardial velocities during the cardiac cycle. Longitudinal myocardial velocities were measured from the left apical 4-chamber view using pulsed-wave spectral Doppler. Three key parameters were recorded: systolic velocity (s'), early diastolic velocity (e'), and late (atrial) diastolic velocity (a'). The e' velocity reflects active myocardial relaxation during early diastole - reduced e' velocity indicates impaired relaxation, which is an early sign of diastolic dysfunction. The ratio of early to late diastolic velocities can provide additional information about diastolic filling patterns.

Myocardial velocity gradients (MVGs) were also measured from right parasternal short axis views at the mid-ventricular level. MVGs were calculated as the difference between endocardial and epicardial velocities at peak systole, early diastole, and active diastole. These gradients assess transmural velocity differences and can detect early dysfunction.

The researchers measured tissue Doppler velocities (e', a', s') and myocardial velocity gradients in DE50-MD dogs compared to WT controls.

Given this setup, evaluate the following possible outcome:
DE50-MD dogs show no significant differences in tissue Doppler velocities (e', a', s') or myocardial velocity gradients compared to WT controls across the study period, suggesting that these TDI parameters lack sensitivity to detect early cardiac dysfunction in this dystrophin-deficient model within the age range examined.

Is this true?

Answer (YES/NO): NO